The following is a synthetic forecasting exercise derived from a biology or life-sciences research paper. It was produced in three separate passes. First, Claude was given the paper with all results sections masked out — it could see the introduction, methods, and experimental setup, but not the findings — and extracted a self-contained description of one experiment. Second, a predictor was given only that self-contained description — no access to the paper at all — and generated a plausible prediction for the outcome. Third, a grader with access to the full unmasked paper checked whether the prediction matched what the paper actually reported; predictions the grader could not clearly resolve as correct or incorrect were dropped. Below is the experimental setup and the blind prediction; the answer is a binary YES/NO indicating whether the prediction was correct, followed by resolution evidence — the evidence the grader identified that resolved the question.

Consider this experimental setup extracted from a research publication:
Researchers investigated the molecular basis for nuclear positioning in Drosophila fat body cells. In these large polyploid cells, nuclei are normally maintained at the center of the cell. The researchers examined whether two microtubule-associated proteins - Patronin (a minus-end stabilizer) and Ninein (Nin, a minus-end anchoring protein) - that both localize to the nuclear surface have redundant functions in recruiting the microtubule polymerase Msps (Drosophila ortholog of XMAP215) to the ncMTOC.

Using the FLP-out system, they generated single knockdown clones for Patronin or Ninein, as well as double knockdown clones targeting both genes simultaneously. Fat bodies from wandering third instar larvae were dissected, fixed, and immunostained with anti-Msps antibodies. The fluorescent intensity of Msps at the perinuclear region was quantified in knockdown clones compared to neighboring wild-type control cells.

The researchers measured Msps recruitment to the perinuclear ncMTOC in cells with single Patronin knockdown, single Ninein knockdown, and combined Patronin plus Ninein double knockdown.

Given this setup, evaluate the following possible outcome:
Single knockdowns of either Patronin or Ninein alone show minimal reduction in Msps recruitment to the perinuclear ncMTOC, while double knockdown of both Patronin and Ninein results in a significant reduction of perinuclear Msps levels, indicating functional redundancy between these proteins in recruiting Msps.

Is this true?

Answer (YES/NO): NO